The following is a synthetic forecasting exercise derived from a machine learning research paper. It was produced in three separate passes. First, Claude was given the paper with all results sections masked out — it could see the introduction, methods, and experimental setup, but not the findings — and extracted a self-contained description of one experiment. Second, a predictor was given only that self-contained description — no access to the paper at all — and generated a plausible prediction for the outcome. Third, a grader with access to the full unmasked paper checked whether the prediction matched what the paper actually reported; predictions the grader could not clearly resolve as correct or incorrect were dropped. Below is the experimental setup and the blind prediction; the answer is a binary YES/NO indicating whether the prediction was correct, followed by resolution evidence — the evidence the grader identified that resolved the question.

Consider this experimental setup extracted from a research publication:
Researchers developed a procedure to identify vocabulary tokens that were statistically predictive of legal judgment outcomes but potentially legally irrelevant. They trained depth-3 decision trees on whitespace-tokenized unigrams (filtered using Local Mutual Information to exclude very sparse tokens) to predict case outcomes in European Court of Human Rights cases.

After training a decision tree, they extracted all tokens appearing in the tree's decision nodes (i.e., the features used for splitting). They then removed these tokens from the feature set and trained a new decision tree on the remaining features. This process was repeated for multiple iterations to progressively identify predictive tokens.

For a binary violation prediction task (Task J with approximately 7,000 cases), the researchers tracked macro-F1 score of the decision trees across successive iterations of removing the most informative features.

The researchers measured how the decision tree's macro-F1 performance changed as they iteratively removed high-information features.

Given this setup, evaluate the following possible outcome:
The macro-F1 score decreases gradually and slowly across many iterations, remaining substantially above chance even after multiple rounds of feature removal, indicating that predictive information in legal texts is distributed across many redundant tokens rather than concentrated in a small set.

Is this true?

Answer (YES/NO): NO